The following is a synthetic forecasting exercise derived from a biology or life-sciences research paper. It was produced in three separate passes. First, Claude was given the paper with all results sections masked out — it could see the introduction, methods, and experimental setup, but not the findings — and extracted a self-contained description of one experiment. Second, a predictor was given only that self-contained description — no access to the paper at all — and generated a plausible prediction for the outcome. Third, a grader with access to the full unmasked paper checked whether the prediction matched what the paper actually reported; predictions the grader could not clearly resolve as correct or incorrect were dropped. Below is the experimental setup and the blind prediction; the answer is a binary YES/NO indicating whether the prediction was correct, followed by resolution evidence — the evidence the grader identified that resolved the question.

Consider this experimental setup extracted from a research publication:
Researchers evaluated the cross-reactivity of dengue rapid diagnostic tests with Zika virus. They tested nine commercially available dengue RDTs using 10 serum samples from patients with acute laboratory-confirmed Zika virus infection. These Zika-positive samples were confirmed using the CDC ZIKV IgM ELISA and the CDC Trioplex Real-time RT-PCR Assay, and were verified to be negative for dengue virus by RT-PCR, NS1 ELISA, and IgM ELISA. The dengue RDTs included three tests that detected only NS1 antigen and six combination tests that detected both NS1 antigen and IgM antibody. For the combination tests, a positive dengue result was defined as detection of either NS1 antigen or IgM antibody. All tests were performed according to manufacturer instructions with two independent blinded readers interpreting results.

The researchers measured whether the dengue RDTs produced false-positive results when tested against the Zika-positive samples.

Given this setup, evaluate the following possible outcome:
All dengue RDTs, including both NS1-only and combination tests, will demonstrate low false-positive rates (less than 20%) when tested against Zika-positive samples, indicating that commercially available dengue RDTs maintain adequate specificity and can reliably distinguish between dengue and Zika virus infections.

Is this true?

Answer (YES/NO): NO